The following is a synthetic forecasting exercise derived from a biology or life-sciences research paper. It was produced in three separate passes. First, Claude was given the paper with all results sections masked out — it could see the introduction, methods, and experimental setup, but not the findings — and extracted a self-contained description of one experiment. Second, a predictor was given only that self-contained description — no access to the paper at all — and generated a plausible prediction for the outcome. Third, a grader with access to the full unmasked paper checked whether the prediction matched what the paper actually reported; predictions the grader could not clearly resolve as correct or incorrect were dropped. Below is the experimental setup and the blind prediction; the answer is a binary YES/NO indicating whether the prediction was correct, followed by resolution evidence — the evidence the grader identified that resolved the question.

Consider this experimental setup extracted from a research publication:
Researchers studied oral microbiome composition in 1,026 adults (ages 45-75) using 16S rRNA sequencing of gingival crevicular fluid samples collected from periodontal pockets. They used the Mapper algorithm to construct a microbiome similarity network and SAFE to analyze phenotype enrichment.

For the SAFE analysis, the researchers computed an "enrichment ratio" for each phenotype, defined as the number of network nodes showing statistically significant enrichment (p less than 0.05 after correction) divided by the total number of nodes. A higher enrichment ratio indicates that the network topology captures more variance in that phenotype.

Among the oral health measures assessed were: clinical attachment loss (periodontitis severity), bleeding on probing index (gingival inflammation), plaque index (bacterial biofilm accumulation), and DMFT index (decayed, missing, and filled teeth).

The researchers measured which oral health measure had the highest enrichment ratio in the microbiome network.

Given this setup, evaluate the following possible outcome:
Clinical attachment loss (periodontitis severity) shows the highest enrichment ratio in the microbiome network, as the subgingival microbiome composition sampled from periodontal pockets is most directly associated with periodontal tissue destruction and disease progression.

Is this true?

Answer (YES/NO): NO